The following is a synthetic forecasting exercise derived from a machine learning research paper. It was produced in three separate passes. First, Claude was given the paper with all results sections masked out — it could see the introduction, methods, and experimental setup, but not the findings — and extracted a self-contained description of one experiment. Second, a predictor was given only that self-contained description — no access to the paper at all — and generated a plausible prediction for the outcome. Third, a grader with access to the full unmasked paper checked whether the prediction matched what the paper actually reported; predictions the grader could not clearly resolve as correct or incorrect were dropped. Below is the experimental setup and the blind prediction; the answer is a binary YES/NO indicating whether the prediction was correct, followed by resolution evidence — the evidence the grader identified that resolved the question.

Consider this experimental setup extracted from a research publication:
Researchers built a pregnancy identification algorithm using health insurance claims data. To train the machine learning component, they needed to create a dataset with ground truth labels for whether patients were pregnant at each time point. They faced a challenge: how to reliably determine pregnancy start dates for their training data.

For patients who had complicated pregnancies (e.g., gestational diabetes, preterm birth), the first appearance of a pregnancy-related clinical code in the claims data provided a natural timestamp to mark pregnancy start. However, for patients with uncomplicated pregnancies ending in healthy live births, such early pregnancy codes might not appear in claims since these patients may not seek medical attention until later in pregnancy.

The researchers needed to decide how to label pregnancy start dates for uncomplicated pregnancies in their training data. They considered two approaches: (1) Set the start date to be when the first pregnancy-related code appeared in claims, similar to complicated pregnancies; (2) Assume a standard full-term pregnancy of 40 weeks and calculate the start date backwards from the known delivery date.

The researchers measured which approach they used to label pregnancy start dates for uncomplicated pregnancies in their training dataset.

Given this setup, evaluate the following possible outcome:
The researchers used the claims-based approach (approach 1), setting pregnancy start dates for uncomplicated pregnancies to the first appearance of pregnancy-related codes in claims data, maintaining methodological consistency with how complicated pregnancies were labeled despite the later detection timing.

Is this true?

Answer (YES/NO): NO